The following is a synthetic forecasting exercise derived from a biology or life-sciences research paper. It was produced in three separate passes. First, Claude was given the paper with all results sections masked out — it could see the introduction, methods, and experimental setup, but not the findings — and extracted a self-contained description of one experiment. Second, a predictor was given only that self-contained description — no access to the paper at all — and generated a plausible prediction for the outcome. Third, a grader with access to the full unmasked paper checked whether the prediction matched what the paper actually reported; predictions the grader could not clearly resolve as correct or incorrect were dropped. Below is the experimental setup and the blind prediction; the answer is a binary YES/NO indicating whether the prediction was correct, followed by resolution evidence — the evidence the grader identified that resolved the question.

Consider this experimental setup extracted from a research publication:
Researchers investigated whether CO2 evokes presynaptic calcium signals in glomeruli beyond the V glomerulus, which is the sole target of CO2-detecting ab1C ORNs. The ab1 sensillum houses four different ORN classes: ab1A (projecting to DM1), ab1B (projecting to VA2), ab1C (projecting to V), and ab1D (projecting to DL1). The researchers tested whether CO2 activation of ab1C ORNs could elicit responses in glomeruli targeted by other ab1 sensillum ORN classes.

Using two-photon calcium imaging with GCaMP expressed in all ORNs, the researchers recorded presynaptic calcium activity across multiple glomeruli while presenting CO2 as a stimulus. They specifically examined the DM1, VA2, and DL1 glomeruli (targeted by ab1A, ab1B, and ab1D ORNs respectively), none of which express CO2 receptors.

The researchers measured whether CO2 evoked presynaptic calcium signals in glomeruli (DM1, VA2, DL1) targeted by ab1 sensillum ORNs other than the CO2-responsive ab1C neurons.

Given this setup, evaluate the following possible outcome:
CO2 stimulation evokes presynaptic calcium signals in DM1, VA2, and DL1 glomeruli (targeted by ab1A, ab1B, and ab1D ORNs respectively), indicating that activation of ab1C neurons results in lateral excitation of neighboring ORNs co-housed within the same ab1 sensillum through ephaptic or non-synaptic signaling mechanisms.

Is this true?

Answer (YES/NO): YES